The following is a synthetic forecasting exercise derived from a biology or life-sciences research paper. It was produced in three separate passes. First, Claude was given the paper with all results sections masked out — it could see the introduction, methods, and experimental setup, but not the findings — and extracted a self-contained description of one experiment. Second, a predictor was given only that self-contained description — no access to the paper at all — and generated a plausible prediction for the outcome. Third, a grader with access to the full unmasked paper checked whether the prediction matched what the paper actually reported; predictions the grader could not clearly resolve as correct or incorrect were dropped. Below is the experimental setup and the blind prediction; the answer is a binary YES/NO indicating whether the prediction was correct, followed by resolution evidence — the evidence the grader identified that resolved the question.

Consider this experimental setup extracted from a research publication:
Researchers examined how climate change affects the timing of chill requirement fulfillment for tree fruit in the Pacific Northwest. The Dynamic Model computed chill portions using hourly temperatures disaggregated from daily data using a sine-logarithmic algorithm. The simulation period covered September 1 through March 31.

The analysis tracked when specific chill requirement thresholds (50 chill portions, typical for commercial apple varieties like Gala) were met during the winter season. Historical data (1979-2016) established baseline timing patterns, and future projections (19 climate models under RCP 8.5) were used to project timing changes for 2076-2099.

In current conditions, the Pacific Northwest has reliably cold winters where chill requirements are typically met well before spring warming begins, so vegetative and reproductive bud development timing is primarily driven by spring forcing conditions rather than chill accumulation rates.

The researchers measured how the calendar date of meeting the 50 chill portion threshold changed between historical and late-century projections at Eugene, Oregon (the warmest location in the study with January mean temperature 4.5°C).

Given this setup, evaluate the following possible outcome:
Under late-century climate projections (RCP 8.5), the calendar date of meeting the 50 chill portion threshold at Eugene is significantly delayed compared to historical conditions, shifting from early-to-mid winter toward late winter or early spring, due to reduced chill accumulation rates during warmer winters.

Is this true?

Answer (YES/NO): YES